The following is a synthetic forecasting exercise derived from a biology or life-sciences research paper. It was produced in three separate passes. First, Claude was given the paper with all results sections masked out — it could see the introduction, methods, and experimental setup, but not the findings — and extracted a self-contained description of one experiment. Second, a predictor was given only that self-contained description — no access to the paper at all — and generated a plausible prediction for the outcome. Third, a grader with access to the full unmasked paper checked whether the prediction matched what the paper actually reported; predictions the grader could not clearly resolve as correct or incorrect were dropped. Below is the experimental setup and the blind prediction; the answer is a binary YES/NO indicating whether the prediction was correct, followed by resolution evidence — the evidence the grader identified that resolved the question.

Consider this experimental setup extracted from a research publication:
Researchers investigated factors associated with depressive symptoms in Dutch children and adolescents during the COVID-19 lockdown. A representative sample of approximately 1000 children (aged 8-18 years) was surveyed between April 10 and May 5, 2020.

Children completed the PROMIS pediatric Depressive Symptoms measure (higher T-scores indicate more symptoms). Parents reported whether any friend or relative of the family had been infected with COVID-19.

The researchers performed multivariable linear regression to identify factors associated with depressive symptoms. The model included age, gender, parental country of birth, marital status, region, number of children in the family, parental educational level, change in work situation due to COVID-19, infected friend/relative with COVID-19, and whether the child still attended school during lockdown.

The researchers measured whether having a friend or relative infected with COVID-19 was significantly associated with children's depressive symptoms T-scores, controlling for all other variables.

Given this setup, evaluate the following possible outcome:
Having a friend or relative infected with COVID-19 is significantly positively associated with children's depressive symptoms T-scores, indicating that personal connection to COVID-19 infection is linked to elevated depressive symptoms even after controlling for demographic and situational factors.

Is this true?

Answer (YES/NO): NO